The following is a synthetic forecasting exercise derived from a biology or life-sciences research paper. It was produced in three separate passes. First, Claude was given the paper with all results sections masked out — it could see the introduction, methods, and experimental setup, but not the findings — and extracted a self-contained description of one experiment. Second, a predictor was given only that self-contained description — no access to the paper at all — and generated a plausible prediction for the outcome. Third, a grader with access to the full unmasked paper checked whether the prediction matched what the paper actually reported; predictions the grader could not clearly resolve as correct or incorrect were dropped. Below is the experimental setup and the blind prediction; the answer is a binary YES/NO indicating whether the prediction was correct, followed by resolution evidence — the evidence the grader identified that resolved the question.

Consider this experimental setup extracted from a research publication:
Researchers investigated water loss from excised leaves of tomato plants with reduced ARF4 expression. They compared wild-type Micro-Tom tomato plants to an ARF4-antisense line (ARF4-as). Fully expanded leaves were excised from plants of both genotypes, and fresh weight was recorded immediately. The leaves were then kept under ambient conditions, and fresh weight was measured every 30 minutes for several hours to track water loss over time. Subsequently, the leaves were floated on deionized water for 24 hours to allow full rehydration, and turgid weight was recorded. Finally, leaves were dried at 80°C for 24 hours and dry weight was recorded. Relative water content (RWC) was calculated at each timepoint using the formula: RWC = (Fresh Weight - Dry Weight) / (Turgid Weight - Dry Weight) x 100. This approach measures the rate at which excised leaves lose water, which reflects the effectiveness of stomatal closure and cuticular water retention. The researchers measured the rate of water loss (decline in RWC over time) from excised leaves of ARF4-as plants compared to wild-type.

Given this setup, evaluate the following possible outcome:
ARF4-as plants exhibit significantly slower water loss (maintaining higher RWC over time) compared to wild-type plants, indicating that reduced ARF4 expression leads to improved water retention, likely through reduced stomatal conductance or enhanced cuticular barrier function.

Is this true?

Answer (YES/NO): YES